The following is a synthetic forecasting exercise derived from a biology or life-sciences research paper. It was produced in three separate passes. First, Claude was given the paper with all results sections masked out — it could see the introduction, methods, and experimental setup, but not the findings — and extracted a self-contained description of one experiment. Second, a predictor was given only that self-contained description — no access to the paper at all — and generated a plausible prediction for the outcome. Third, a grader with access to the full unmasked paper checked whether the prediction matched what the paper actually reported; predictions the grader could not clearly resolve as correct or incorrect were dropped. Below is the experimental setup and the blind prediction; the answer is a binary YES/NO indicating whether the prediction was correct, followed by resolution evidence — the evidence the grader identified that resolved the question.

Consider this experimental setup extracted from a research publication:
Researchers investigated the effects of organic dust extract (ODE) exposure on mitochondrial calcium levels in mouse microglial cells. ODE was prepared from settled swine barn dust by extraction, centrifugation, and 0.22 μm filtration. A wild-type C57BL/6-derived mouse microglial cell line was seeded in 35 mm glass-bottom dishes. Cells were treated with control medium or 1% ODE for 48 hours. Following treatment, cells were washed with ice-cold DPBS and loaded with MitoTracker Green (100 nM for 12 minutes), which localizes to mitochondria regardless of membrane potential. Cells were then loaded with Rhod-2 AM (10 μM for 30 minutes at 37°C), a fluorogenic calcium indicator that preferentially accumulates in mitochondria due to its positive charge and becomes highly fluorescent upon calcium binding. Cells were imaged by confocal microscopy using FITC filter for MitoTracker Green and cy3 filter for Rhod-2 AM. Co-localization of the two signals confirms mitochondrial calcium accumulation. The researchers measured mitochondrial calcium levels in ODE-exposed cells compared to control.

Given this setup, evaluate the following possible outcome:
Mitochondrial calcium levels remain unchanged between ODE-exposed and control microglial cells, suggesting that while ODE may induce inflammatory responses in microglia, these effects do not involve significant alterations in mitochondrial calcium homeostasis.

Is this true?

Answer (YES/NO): NO